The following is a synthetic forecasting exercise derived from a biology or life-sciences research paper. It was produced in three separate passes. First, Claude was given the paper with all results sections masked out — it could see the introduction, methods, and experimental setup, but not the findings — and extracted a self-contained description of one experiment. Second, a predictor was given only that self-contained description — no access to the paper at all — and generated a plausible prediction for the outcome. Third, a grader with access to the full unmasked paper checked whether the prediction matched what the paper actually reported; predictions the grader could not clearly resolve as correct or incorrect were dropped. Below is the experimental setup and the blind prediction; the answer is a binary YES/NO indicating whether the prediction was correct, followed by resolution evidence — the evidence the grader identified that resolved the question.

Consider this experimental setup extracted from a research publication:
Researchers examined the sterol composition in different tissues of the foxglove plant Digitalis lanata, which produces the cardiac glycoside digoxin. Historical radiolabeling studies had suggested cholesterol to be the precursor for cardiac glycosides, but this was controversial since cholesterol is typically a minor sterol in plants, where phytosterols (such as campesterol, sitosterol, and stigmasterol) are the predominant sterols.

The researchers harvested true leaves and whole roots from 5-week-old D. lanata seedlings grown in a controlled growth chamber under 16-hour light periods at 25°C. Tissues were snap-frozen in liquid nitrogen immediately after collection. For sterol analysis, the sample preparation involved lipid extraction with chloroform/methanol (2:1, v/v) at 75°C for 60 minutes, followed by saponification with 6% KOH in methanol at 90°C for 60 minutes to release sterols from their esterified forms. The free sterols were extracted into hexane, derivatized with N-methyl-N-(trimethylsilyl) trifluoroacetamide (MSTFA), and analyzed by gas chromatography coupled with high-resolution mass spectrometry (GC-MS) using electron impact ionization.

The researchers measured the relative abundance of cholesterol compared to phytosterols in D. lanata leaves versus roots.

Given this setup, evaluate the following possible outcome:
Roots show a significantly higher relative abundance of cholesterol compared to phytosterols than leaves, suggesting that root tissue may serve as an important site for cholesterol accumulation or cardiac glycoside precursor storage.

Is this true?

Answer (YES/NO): NO